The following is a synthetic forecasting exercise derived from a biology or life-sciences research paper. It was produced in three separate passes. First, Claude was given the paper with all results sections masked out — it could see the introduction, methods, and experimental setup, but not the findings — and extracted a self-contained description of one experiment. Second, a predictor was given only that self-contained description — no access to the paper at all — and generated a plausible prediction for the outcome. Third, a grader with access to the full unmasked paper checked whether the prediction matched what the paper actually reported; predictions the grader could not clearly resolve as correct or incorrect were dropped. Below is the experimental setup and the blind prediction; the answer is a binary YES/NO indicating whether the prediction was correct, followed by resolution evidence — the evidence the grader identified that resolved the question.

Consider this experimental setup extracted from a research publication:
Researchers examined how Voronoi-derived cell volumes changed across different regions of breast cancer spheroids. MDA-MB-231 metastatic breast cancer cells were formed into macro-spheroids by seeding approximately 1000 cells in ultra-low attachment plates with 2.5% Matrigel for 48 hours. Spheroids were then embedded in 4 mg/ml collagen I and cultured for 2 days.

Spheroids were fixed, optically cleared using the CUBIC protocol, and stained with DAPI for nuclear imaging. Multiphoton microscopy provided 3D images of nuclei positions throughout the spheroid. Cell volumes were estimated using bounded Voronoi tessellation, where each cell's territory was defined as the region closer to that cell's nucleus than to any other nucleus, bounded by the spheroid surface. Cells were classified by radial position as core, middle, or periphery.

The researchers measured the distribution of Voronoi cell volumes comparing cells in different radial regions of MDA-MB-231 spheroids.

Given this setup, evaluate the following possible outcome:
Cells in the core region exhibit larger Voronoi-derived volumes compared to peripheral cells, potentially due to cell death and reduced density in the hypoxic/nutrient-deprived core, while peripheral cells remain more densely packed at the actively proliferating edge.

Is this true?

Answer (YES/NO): NO